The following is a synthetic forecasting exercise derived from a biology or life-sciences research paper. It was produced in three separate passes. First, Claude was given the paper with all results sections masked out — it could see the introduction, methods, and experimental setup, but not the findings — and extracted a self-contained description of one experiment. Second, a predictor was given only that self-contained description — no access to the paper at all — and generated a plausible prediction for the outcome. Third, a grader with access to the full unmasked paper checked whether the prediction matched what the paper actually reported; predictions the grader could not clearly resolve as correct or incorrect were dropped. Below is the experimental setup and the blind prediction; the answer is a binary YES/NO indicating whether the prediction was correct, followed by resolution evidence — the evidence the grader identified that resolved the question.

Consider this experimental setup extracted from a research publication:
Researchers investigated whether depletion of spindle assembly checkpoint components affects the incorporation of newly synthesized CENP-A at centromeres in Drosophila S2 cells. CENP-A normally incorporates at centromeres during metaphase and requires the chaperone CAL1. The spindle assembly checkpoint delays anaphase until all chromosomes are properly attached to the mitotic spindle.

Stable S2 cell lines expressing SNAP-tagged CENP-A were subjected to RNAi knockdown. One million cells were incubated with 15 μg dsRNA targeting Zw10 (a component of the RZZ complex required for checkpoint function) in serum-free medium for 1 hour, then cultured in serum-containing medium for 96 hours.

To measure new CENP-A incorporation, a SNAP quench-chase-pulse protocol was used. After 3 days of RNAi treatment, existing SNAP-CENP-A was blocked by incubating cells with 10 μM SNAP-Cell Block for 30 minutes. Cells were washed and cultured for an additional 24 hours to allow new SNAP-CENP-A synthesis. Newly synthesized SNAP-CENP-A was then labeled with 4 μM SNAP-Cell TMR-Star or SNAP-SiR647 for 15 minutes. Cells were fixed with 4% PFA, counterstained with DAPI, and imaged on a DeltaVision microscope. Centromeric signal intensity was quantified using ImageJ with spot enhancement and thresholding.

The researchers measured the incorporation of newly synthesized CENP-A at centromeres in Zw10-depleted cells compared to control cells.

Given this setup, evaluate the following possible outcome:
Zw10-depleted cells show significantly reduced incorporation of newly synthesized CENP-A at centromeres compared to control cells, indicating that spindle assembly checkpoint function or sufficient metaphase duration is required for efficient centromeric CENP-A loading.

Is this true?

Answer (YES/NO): YES